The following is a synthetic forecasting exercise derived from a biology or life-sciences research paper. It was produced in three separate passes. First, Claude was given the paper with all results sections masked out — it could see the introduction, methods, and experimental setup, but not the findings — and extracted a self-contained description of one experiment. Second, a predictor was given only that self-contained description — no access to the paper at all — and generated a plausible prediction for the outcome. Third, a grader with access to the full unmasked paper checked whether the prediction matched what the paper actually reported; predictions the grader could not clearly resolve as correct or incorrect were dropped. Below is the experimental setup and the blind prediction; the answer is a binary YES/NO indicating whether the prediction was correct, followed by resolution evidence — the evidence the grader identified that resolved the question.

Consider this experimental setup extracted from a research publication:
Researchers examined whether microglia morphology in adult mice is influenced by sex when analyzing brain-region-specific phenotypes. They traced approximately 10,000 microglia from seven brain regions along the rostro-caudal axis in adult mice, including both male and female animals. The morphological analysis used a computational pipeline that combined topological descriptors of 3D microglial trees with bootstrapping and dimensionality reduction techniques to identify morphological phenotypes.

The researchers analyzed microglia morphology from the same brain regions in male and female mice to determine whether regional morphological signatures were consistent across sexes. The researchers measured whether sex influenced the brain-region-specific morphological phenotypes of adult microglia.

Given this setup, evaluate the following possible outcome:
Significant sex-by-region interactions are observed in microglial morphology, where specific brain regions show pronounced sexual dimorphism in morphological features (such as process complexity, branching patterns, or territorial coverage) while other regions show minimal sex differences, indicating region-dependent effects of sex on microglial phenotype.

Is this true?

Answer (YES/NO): YES